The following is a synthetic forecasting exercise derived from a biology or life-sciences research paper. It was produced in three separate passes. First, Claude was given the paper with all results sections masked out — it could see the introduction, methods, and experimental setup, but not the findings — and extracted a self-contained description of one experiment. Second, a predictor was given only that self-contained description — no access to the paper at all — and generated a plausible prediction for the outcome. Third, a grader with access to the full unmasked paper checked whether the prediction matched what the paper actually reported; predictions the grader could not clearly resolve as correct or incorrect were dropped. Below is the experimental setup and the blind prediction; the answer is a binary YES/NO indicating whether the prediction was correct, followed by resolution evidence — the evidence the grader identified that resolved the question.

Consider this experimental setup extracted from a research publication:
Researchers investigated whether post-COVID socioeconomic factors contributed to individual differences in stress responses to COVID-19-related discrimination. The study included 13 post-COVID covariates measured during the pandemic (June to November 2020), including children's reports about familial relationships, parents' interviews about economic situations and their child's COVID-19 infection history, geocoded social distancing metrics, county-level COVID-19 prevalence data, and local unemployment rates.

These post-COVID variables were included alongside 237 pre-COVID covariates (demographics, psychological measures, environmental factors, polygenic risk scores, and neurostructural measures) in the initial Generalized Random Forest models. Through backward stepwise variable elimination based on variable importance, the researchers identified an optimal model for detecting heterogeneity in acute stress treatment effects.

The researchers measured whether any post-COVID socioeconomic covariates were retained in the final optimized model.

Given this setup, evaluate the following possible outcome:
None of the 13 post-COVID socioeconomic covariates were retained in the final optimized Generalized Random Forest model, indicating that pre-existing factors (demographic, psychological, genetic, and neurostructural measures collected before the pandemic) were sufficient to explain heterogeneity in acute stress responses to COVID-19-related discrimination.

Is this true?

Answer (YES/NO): YES